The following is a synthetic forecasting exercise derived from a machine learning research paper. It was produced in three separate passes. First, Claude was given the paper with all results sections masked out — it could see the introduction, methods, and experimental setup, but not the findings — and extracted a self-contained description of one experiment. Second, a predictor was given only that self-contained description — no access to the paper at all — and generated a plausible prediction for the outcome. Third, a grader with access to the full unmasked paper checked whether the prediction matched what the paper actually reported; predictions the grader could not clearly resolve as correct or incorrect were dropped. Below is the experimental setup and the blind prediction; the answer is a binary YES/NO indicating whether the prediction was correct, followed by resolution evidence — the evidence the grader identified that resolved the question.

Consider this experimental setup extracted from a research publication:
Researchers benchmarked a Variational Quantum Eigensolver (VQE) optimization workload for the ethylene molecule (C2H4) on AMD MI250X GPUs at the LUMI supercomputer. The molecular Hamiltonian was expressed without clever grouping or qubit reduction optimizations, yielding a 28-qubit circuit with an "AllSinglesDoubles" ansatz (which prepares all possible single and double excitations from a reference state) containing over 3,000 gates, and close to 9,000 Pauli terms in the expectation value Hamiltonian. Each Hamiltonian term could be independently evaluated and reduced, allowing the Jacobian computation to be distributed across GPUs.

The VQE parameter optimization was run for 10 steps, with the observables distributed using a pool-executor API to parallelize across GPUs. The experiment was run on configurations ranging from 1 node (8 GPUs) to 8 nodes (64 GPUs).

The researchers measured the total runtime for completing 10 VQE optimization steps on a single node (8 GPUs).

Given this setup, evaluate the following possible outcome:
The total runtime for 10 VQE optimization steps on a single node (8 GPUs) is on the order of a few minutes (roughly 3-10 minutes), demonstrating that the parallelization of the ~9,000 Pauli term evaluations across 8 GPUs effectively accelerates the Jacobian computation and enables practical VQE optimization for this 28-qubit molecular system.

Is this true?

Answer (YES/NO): NO